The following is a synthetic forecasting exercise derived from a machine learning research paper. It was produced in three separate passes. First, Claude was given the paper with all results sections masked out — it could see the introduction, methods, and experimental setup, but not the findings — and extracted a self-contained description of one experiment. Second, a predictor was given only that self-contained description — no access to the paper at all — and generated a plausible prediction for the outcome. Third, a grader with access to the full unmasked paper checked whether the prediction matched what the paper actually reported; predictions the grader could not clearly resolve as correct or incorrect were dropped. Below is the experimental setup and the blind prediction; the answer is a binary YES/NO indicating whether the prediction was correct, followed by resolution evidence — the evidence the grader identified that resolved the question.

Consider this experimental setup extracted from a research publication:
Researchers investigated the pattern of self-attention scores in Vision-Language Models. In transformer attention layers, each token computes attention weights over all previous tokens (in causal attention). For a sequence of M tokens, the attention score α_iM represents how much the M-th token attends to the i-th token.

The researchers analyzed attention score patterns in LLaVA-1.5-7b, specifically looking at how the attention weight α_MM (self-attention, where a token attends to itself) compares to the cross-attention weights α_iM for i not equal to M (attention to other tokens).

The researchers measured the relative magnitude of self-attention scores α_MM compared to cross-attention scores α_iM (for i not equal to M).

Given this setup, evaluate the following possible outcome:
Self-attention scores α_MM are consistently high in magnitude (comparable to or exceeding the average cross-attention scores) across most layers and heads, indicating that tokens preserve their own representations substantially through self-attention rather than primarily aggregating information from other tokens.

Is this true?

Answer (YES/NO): YES